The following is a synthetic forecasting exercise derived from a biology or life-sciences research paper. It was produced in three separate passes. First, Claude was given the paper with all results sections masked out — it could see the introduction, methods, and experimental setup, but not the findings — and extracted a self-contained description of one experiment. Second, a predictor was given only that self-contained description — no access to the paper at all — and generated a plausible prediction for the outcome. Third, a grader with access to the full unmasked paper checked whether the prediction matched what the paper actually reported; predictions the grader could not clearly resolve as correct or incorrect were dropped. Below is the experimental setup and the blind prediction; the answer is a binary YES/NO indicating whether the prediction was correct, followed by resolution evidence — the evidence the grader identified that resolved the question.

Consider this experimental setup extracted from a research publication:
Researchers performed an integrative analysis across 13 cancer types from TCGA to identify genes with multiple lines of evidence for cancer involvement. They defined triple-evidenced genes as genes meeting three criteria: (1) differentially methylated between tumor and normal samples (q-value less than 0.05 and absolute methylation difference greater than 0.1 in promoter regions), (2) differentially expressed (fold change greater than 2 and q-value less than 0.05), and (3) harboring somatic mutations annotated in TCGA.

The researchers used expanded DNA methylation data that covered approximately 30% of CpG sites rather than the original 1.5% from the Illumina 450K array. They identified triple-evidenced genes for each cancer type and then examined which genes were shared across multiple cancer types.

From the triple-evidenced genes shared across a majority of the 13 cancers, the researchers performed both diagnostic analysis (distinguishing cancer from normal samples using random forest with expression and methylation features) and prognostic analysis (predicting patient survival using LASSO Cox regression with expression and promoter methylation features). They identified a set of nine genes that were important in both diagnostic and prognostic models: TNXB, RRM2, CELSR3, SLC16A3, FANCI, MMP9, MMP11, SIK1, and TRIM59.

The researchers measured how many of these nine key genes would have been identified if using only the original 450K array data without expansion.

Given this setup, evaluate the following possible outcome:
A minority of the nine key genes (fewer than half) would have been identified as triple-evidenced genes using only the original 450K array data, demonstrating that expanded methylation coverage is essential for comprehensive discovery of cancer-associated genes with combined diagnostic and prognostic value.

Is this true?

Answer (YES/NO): NO